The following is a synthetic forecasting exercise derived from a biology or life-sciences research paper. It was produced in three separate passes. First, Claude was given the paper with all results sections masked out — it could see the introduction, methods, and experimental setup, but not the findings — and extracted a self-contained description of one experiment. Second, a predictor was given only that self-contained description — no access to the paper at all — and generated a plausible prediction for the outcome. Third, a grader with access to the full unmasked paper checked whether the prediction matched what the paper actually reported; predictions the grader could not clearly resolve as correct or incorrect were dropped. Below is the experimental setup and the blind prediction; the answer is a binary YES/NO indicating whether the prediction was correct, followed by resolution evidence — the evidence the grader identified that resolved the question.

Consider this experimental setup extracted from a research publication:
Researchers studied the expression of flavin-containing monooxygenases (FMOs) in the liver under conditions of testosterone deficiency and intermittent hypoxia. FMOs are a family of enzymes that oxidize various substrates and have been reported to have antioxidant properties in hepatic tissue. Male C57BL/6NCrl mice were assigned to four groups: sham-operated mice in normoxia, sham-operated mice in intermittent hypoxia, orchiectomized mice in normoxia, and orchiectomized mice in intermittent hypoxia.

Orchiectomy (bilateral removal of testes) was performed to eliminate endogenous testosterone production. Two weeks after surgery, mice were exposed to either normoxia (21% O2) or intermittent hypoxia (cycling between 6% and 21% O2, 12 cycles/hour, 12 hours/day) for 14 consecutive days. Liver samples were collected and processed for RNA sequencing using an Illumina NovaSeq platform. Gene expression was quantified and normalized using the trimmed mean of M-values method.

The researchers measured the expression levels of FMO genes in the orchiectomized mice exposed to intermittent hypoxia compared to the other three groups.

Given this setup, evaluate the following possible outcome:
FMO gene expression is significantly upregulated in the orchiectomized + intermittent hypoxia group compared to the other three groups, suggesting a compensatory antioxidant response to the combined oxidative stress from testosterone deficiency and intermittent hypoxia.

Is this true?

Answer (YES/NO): YES